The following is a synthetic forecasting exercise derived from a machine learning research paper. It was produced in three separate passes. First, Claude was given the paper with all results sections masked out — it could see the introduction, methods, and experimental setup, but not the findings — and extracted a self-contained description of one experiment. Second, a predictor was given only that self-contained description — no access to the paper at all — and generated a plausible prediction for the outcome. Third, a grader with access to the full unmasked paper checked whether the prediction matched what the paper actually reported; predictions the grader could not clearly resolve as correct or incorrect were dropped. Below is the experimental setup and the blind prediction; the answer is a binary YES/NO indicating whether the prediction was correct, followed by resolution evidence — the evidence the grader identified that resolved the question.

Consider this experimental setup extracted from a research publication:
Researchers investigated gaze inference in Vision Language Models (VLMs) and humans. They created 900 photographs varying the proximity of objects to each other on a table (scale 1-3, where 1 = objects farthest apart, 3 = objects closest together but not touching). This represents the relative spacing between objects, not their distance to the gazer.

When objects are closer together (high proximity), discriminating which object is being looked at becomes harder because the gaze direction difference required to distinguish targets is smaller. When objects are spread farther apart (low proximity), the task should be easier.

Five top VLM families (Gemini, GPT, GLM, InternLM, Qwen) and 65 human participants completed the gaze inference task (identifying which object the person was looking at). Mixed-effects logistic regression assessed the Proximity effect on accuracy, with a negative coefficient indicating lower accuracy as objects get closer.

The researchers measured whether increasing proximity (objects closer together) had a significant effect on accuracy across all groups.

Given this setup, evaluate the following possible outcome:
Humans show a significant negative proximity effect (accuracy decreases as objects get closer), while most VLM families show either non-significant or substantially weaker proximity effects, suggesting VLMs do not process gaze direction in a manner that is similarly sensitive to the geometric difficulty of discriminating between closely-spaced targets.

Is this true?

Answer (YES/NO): YES